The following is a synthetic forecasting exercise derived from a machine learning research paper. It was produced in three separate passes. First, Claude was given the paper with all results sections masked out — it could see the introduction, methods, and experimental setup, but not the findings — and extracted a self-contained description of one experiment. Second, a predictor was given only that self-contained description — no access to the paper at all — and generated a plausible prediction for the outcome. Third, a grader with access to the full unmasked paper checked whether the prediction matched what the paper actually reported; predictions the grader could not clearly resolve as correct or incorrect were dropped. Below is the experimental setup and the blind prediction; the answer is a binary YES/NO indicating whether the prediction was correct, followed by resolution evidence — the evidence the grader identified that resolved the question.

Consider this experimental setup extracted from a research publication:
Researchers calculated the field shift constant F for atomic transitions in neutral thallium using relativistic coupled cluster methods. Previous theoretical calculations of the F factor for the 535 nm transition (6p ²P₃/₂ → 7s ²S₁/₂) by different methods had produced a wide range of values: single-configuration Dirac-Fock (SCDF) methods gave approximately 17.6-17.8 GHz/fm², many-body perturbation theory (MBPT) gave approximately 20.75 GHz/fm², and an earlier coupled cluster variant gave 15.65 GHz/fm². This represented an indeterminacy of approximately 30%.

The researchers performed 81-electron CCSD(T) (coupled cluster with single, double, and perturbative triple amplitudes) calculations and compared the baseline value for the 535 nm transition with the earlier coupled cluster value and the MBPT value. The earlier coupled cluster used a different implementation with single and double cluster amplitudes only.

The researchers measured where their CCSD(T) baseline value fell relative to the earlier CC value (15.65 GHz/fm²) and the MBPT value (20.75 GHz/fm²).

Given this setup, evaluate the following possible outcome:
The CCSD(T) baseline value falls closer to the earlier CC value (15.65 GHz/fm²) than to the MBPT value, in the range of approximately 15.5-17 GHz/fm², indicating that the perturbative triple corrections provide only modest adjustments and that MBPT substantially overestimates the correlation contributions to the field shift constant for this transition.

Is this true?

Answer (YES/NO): YES